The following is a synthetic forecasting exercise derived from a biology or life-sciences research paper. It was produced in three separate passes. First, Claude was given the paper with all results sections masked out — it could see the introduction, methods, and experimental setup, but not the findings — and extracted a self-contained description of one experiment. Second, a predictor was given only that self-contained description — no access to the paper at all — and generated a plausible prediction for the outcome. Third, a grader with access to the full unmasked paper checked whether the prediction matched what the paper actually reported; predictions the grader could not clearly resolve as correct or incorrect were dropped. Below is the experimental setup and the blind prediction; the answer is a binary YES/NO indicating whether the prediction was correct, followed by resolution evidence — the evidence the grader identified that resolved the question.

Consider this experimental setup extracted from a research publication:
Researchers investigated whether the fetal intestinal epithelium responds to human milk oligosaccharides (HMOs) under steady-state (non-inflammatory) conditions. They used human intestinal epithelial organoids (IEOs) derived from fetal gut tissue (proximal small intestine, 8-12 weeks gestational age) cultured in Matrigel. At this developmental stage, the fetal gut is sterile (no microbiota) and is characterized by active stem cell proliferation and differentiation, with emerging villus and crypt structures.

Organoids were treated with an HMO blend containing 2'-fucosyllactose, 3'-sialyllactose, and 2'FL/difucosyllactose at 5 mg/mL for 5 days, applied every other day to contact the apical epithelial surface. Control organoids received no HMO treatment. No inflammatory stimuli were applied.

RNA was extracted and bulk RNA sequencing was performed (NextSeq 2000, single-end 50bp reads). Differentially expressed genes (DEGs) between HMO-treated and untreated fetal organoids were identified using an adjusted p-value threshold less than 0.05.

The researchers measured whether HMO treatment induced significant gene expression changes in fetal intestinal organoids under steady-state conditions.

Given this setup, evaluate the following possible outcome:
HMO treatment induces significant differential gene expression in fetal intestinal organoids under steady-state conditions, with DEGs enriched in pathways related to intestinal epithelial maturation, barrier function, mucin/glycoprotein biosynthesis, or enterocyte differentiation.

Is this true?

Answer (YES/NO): NO